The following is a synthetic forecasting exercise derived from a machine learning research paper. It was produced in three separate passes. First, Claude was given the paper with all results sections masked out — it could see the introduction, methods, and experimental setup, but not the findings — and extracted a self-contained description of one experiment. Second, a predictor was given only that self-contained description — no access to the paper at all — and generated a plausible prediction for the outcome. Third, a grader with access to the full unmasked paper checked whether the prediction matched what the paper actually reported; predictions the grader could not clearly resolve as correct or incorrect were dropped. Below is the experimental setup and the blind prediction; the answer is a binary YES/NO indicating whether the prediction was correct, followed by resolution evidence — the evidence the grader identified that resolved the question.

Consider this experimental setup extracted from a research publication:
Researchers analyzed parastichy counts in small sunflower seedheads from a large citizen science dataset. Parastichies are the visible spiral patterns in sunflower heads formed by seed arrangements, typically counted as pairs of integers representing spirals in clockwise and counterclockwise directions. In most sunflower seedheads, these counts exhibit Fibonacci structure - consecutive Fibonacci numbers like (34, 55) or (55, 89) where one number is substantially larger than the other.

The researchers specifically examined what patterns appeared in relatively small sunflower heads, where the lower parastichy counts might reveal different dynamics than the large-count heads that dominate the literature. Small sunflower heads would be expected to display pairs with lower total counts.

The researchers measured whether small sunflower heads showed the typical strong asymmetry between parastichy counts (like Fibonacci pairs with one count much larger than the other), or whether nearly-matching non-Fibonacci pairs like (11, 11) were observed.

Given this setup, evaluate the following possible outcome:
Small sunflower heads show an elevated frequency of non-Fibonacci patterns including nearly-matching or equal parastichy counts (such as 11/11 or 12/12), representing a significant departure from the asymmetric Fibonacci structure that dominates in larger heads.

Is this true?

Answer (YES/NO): NO